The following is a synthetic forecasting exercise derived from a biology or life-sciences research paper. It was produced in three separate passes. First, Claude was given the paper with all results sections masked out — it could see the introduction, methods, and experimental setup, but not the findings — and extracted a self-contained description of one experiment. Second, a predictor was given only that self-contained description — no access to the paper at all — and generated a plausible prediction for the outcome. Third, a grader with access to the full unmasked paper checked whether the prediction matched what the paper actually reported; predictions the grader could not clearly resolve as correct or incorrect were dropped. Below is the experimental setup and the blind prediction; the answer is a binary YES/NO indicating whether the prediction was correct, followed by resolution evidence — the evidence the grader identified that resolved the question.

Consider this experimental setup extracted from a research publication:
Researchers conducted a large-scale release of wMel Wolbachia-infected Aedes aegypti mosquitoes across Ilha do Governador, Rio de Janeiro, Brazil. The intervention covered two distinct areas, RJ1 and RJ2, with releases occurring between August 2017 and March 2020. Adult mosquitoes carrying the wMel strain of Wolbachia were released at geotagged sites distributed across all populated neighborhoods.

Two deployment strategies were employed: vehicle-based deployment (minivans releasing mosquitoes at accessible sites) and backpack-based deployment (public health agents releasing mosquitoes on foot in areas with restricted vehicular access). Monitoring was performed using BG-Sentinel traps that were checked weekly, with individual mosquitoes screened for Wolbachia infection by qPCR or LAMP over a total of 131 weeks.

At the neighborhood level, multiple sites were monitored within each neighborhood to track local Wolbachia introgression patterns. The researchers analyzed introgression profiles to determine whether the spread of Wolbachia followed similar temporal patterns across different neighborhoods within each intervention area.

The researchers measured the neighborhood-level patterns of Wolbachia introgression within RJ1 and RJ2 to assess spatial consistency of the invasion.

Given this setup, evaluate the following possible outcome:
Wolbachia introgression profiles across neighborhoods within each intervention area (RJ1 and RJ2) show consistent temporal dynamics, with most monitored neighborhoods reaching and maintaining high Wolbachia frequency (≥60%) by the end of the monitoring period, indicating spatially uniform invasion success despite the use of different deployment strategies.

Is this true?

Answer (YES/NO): NO